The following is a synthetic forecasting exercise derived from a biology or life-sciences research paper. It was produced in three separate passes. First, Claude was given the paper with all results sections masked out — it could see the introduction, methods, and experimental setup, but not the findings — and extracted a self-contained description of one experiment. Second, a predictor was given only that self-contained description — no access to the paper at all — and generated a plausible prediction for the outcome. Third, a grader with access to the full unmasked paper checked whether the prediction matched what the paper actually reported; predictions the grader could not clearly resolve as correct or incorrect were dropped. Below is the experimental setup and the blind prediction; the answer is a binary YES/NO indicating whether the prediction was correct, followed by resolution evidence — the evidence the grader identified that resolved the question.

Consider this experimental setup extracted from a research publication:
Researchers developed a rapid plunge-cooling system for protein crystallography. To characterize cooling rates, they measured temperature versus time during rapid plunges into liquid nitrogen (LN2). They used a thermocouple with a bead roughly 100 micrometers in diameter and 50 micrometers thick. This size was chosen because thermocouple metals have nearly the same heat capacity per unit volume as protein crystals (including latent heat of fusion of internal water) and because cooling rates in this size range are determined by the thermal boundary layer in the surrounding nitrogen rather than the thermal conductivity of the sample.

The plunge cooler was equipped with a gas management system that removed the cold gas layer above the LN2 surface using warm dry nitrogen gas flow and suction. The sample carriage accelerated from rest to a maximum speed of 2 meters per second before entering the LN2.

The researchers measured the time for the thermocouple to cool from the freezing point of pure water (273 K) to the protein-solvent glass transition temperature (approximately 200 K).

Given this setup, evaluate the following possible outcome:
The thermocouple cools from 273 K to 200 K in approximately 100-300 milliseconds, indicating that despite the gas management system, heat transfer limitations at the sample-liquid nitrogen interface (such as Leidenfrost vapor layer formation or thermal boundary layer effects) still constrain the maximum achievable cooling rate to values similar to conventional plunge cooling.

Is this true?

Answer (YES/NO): NO